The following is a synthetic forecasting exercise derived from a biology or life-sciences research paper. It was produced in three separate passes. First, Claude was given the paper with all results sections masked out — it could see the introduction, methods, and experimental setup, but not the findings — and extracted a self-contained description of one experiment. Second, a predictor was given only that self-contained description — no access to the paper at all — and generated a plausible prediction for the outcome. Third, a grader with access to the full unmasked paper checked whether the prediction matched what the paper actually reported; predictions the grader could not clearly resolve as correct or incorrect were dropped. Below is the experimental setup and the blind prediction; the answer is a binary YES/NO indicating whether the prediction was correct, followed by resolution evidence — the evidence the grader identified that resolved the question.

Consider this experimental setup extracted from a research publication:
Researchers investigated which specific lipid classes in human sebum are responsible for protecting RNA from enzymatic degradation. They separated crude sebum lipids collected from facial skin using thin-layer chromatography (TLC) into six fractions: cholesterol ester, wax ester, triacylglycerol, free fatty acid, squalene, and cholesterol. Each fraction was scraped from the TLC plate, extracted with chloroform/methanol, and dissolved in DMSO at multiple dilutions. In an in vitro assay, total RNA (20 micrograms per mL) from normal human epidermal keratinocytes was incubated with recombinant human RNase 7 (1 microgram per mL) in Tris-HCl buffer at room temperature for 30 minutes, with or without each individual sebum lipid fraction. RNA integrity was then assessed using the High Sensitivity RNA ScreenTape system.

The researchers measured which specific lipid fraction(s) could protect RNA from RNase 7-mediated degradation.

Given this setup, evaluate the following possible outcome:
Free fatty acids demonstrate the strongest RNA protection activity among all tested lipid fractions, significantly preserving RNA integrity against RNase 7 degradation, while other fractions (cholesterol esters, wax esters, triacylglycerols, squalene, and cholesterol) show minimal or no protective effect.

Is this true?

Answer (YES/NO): NO